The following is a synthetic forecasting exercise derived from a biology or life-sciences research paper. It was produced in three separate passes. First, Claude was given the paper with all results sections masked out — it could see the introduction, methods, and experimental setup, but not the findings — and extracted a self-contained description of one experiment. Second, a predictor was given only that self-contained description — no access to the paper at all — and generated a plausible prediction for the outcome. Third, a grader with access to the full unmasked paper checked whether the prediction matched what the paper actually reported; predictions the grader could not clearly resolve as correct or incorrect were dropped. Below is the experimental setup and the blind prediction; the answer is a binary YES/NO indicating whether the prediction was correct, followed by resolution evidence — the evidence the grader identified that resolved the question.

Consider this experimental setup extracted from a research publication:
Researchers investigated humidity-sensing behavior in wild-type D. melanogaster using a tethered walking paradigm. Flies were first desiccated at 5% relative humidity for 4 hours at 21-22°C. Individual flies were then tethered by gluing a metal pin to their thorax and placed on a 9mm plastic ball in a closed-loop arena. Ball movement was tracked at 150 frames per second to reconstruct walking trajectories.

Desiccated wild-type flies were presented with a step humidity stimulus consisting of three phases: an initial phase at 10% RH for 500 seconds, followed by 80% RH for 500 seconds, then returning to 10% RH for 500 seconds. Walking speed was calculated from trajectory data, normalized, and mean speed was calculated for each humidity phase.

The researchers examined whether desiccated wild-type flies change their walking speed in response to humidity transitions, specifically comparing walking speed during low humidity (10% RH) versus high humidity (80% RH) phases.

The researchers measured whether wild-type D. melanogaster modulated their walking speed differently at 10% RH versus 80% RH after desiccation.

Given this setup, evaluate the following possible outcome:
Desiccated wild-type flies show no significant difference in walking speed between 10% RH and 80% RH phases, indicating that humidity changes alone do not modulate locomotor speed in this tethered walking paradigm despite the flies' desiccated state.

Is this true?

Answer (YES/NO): NO